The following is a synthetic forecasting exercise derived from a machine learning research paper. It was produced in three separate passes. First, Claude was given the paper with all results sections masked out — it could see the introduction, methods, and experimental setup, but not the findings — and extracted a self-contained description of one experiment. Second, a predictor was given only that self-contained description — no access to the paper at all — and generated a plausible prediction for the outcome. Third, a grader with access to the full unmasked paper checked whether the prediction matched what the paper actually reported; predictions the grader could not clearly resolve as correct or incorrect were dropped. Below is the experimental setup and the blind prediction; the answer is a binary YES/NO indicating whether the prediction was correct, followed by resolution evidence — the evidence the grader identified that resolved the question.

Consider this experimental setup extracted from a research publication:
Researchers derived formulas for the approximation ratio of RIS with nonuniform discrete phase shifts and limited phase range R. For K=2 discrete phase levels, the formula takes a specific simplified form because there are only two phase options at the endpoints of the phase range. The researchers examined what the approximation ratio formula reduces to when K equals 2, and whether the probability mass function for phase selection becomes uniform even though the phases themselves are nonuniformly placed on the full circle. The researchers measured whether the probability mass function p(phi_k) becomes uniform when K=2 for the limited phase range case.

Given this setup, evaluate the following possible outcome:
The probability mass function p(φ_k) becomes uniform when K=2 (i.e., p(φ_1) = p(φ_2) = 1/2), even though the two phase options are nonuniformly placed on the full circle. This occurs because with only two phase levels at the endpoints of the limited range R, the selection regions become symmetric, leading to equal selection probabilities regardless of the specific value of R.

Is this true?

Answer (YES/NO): YES